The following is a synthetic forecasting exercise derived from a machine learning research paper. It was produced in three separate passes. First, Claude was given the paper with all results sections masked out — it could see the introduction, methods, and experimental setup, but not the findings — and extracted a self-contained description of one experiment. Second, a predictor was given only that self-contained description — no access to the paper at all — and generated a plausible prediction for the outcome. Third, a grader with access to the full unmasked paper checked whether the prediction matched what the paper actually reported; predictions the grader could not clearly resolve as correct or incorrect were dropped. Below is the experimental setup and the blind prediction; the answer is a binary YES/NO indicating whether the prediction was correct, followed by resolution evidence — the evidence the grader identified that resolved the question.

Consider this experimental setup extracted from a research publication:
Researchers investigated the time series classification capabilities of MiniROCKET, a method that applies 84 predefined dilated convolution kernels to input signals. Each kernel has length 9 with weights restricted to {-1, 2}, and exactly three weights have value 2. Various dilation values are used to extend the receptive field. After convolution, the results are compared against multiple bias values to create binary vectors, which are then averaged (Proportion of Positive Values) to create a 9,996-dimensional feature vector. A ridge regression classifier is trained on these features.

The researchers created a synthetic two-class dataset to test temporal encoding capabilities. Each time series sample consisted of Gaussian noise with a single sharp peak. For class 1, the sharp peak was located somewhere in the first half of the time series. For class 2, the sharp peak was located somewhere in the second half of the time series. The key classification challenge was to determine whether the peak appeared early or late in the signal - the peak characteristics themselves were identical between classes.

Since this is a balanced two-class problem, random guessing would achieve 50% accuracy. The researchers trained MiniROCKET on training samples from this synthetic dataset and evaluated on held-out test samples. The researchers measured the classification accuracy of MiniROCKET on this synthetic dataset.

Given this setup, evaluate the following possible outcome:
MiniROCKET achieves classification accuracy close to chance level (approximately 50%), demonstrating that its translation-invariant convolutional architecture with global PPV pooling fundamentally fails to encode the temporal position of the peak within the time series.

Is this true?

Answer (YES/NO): NO